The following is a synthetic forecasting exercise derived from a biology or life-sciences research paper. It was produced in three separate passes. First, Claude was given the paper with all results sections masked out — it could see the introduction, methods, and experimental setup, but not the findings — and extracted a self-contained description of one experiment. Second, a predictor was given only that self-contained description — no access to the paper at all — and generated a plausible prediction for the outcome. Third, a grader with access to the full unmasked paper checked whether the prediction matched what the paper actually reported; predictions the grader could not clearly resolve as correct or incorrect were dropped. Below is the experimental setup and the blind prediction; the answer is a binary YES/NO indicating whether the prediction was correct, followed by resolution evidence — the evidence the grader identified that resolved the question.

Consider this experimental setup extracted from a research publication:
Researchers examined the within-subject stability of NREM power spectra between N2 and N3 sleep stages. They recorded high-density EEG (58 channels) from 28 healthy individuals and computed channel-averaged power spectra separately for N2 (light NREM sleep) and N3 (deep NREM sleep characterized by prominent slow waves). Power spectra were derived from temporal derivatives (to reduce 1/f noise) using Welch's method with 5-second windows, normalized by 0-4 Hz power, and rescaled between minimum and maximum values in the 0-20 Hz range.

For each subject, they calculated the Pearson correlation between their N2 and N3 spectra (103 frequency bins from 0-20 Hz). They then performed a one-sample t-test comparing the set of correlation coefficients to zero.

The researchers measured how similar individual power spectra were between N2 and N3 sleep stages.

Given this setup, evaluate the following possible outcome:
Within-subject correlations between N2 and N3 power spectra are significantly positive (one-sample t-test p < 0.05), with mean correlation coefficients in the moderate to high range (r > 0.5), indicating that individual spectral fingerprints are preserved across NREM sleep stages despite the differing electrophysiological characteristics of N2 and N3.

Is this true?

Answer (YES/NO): NO